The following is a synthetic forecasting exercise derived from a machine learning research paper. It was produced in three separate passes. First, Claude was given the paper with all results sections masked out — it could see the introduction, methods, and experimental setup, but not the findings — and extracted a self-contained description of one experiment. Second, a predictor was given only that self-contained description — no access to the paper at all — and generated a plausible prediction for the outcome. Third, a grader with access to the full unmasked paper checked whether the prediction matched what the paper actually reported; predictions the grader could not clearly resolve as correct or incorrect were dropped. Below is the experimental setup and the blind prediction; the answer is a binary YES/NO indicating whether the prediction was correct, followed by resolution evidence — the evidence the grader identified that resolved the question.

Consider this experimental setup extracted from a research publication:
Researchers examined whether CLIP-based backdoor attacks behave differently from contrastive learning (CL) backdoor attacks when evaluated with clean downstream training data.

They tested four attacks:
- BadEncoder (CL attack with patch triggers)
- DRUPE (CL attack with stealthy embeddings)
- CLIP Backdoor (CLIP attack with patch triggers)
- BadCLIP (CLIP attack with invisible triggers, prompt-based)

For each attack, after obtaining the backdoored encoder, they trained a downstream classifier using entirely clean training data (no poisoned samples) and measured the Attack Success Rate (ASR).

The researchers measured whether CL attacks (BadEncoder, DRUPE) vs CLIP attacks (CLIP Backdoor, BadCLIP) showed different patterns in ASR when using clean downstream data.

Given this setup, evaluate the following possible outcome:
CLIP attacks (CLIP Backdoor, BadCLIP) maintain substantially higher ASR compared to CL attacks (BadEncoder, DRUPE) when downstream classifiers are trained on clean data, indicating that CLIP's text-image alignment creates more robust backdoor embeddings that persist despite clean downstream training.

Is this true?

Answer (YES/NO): NO